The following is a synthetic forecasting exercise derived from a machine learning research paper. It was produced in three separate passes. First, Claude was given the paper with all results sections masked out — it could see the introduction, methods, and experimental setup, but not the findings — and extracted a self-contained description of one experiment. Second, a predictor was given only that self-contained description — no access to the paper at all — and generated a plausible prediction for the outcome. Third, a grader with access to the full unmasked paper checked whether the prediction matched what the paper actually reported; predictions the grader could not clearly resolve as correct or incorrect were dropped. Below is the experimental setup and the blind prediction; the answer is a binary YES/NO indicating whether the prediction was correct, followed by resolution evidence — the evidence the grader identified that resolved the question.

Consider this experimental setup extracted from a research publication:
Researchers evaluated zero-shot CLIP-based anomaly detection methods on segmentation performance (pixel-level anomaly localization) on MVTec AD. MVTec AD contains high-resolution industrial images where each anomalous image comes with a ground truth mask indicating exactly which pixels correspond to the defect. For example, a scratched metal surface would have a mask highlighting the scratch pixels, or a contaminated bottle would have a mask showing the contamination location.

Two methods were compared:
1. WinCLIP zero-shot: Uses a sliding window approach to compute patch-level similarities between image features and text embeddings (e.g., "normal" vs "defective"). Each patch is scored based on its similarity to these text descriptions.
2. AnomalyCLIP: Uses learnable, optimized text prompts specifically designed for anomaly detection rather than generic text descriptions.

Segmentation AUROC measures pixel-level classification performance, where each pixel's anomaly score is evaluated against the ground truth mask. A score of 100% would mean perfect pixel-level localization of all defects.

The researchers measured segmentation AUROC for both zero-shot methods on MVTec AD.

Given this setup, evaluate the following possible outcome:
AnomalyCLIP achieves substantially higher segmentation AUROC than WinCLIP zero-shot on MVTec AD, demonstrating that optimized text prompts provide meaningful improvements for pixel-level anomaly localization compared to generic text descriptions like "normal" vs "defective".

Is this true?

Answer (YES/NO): YES